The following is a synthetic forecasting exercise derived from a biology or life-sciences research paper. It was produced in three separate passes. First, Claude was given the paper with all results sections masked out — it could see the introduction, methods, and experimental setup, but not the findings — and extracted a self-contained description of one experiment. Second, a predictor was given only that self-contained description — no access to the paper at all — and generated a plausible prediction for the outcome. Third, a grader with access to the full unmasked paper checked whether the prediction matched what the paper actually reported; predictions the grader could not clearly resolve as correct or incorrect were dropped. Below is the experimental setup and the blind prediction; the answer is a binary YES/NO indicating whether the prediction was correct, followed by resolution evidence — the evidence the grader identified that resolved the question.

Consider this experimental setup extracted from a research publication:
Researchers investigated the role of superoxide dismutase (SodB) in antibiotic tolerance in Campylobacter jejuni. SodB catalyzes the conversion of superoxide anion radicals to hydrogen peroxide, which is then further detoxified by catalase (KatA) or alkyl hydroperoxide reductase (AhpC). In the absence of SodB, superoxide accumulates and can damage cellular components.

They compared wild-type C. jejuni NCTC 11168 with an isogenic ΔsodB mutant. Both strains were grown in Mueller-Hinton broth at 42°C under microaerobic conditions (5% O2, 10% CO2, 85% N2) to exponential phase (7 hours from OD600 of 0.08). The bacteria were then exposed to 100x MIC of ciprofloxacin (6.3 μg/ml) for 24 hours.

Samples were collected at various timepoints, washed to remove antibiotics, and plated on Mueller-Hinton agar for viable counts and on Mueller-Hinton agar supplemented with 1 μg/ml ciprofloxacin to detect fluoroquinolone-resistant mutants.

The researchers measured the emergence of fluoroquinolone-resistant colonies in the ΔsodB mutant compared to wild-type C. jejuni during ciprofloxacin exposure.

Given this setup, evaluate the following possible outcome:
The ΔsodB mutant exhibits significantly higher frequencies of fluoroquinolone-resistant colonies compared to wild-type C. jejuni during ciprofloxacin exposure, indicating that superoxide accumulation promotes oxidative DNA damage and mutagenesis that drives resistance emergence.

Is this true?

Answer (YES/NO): NO